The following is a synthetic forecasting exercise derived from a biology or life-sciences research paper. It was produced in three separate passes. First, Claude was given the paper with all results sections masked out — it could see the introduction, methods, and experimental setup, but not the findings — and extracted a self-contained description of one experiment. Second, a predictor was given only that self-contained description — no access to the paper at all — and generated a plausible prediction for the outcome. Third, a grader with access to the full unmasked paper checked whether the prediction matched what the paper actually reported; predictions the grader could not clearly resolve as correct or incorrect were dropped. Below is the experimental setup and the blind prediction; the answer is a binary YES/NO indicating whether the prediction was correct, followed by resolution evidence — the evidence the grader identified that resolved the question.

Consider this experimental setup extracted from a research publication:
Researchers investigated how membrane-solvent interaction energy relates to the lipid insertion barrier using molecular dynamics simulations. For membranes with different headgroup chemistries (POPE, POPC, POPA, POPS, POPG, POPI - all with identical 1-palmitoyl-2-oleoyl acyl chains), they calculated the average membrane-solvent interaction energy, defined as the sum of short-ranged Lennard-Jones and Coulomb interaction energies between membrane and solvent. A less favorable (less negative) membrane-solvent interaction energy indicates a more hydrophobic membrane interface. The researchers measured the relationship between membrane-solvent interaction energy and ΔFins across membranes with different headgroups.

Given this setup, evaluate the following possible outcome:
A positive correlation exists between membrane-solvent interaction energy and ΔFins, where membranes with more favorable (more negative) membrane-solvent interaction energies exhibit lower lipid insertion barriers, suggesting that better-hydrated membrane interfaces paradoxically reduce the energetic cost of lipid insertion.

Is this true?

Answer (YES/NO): NO